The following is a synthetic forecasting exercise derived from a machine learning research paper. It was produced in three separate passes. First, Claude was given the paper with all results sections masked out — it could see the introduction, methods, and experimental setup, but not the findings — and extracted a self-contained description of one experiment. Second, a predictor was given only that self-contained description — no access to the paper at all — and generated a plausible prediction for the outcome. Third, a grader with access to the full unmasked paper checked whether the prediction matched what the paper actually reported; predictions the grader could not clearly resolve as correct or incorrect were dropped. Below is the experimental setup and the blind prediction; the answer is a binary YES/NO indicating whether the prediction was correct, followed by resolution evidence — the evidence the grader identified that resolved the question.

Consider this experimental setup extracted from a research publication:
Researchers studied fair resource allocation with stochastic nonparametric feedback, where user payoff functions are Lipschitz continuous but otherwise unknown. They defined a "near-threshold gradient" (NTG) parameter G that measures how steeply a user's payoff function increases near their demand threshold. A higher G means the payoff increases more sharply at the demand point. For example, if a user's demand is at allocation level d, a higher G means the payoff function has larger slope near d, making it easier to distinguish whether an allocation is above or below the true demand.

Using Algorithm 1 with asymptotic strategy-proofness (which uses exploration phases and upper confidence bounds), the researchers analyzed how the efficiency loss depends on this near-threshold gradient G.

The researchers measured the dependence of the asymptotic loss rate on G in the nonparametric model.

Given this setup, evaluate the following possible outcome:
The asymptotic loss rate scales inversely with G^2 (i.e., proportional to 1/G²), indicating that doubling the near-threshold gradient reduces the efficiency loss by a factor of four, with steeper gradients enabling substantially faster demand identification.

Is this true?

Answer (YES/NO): NO